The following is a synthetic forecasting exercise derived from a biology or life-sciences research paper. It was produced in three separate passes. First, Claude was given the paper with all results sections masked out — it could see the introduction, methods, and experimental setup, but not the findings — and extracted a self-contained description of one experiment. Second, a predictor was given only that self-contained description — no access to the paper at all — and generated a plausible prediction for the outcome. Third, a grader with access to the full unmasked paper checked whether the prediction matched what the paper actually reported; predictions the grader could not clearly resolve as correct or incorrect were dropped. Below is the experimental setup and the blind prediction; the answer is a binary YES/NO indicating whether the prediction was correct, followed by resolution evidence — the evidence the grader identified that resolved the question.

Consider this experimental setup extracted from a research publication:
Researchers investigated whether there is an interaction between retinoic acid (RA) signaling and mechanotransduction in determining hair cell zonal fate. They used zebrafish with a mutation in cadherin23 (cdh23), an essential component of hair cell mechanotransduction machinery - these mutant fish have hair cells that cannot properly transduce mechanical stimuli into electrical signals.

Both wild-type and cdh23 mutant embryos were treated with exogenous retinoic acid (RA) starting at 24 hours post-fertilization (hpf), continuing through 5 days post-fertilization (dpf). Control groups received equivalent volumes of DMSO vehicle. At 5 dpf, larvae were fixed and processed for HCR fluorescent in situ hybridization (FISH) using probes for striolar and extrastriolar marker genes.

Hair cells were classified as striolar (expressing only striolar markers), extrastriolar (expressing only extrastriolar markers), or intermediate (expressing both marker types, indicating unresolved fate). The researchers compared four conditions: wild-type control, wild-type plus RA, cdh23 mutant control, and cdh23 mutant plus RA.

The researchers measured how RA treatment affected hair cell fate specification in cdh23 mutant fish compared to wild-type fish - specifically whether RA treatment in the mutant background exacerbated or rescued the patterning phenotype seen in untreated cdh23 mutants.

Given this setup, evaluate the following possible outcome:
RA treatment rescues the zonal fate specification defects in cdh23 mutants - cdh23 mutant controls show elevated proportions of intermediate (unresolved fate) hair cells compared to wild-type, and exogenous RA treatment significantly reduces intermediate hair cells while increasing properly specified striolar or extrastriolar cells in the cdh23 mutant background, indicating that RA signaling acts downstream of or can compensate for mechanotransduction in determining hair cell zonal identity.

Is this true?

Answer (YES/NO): NO